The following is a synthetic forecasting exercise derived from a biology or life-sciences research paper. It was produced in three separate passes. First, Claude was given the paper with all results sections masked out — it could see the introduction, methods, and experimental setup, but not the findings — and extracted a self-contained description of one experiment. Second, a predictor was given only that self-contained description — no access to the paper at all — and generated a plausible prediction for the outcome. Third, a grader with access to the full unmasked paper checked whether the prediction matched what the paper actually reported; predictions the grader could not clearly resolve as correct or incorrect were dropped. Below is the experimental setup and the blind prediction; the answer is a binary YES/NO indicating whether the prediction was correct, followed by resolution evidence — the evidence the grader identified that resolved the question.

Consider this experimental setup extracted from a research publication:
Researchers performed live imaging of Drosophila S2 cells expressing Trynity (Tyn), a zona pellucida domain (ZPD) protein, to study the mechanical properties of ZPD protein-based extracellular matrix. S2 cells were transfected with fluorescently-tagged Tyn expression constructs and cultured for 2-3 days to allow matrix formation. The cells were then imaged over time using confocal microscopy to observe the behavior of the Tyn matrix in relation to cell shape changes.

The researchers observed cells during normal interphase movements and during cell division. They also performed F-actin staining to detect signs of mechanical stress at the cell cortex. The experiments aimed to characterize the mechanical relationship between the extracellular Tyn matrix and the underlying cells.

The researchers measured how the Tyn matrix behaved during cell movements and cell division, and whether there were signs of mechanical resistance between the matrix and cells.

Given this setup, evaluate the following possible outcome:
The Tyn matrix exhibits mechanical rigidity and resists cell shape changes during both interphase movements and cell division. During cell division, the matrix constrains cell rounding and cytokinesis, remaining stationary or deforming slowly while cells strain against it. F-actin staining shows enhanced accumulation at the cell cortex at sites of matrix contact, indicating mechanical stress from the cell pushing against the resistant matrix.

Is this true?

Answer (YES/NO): NO